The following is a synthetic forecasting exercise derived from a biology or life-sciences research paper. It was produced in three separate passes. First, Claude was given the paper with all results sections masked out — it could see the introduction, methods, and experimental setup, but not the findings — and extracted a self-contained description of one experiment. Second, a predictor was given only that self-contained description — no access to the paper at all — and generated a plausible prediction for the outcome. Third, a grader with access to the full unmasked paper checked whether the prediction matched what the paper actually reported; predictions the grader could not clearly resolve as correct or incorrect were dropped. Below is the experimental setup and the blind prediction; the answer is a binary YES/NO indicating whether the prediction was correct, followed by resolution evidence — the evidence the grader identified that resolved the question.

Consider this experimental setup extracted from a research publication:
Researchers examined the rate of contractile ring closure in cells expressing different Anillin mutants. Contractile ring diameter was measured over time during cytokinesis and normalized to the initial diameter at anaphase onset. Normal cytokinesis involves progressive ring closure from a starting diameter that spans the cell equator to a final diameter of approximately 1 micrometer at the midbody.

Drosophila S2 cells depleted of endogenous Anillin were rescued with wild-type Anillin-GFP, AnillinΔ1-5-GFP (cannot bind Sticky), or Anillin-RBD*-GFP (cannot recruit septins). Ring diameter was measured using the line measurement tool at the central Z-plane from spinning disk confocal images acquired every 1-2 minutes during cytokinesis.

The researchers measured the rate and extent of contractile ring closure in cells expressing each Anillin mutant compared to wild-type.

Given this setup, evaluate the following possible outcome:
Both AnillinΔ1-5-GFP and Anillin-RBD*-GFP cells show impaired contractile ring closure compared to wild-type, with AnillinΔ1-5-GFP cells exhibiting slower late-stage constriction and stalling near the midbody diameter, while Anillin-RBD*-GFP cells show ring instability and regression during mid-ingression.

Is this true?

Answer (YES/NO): NO